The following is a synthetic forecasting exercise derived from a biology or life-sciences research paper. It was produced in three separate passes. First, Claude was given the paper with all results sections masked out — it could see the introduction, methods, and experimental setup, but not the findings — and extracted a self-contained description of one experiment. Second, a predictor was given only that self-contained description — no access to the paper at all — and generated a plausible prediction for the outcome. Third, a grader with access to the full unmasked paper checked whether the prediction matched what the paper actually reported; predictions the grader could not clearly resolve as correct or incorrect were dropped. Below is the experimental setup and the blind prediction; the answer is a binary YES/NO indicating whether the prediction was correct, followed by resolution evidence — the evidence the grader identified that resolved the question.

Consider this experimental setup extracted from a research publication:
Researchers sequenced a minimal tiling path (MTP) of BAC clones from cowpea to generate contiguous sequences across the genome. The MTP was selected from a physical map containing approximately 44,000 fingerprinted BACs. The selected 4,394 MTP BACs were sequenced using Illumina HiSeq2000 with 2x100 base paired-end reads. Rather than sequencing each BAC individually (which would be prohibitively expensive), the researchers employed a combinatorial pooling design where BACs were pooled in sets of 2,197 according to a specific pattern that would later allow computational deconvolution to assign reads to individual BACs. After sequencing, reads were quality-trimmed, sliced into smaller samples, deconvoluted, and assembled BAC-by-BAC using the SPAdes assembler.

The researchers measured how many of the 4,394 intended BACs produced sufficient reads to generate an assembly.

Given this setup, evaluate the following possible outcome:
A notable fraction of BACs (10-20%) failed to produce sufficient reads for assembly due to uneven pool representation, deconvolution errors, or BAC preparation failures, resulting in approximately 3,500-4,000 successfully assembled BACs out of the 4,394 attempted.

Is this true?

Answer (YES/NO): NO